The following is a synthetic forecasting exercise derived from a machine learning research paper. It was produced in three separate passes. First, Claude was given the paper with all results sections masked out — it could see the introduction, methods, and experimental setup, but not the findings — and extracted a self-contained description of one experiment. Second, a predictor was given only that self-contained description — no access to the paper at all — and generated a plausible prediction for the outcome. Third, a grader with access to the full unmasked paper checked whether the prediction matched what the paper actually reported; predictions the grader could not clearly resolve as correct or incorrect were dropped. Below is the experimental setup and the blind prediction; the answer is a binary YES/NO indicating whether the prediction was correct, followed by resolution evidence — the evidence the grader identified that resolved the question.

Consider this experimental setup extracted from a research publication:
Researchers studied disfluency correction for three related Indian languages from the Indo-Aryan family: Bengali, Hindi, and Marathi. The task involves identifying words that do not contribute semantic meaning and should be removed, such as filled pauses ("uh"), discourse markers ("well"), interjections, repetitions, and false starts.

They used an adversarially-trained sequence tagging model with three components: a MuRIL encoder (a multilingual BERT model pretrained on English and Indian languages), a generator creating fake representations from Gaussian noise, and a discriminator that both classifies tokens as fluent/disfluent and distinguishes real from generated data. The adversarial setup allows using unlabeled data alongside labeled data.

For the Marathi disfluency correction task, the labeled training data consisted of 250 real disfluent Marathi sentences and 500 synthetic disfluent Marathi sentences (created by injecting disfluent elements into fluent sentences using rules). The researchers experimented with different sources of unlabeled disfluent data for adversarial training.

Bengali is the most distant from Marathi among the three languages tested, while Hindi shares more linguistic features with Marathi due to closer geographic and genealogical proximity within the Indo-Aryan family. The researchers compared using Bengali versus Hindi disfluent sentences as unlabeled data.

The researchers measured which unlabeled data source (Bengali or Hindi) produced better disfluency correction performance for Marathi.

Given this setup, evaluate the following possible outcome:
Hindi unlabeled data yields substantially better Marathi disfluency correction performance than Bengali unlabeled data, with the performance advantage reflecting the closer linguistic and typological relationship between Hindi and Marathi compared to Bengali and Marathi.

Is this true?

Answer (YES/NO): NO